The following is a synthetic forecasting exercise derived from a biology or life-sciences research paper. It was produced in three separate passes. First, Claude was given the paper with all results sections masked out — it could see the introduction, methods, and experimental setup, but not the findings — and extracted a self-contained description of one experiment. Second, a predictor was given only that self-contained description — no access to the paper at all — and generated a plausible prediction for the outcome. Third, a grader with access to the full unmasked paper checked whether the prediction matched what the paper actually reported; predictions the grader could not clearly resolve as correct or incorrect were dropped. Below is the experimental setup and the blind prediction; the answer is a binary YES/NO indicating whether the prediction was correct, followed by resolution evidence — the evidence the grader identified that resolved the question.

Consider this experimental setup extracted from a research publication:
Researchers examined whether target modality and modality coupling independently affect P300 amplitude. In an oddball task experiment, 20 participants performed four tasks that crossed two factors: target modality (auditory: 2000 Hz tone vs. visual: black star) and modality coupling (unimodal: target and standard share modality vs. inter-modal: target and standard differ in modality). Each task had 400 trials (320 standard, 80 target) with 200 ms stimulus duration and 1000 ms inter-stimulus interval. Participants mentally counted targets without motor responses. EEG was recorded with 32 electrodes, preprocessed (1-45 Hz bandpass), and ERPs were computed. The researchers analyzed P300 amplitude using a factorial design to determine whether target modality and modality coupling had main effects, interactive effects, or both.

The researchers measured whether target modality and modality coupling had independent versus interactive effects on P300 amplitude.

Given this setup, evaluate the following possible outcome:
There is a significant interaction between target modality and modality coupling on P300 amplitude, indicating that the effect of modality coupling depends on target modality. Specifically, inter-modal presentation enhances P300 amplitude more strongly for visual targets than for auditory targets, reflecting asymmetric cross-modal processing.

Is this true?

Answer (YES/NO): NO